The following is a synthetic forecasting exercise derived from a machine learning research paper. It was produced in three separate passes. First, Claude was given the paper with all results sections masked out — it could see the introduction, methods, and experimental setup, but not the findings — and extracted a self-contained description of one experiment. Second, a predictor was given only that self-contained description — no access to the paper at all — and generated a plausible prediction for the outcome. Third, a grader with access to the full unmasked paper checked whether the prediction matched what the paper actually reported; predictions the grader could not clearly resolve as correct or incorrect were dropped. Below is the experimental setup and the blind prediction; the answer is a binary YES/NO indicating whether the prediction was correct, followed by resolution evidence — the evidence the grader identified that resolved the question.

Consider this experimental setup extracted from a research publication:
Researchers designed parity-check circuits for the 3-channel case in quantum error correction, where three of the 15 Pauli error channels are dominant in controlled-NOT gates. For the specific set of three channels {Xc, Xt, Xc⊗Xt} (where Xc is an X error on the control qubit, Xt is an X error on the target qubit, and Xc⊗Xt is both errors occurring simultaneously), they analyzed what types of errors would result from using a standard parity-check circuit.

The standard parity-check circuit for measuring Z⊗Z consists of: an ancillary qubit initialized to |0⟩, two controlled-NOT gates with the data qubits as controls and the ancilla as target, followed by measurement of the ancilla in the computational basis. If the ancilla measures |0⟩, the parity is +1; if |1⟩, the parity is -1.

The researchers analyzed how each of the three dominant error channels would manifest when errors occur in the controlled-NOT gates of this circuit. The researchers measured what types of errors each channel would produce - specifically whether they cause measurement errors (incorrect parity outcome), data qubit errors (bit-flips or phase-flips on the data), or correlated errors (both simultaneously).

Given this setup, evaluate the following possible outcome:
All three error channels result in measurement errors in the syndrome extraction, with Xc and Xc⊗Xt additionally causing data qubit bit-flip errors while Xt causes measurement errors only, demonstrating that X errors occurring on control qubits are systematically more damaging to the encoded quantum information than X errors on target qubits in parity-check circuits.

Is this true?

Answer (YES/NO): NO